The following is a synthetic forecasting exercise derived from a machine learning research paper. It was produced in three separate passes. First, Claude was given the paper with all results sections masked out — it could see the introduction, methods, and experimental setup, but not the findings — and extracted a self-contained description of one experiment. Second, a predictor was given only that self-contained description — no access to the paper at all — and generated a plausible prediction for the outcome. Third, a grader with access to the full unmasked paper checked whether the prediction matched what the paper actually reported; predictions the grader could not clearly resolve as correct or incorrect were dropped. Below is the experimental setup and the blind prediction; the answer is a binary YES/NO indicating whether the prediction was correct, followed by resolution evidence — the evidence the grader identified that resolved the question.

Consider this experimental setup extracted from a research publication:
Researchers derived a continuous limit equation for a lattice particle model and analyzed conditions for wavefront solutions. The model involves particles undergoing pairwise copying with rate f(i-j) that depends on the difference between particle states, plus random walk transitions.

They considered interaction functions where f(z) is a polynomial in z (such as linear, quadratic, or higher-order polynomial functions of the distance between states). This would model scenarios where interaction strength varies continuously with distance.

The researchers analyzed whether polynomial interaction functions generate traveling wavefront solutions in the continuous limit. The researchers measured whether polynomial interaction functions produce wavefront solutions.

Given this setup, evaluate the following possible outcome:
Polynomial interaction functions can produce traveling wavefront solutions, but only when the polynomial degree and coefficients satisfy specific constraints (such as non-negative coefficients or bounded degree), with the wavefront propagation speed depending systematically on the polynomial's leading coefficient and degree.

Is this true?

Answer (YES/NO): NO